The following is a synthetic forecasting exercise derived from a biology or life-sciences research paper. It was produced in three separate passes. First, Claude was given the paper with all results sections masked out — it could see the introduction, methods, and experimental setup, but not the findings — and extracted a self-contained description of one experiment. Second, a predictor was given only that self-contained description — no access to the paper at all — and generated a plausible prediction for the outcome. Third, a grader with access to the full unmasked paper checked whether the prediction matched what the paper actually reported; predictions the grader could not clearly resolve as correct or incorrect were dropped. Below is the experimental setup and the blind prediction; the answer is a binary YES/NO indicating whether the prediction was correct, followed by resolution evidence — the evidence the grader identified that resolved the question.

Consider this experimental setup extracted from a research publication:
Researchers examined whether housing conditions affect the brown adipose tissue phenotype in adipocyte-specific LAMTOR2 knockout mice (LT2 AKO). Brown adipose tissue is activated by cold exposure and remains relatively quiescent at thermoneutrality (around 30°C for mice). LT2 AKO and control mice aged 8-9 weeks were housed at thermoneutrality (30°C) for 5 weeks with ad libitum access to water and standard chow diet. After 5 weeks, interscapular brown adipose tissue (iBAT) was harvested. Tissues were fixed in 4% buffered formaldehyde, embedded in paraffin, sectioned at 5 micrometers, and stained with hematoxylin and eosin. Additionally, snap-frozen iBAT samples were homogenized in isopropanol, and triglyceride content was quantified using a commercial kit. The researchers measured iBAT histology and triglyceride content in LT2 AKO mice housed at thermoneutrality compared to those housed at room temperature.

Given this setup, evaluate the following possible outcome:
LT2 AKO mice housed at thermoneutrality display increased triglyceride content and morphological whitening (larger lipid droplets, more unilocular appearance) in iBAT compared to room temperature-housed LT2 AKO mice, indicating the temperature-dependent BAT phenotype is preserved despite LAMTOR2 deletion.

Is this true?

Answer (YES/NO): NO